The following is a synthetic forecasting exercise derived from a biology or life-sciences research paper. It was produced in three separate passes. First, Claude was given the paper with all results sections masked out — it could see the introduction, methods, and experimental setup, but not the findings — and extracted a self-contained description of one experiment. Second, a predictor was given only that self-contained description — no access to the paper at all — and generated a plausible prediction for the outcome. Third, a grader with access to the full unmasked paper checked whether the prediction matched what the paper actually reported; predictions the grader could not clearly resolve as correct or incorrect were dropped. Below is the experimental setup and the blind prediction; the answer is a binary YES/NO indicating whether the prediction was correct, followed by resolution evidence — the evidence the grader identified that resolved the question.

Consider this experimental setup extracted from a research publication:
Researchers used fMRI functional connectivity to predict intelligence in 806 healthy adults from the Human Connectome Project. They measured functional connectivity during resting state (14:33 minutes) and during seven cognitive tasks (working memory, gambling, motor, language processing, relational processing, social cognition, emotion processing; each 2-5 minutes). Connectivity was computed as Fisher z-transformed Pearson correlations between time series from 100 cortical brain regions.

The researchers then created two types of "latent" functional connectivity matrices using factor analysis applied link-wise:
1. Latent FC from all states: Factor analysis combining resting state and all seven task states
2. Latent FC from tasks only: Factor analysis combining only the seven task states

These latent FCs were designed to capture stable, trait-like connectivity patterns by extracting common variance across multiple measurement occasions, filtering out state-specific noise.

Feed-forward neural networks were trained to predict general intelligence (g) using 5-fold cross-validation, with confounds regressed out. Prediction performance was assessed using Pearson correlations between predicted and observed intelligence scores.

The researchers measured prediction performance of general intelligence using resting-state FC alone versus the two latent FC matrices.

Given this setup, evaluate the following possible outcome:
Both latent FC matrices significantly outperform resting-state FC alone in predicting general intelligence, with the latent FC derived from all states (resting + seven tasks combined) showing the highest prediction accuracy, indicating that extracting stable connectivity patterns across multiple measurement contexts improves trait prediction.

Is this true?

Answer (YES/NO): NO